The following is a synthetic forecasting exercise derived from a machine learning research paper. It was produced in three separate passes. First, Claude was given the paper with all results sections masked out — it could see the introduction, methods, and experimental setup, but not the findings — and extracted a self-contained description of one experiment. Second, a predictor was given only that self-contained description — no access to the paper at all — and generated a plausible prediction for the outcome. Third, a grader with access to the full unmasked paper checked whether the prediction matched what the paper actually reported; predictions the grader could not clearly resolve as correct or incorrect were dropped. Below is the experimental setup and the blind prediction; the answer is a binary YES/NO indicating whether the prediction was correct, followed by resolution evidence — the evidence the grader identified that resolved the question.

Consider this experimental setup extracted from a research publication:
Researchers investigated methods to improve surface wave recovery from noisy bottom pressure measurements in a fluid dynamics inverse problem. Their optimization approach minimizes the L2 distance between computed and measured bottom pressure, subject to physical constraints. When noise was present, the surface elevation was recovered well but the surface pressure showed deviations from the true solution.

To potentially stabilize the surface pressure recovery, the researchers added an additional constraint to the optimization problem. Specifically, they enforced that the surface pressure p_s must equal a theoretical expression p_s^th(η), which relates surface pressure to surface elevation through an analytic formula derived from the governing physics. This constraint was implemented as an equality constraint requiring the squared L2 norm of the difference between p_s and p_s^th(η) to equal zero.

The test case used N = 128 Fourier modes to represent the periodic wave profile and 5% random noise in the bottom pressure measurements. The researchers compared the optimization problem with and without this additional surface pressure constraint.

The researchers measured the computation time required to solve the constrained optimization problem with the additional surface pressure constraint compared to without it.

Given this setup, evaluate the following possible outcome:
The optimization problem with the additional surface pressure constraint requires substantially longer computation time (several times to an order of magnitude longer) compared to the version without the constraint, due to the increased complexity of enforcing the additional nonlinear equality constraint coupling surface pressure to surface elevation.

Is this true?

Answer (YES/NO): YES